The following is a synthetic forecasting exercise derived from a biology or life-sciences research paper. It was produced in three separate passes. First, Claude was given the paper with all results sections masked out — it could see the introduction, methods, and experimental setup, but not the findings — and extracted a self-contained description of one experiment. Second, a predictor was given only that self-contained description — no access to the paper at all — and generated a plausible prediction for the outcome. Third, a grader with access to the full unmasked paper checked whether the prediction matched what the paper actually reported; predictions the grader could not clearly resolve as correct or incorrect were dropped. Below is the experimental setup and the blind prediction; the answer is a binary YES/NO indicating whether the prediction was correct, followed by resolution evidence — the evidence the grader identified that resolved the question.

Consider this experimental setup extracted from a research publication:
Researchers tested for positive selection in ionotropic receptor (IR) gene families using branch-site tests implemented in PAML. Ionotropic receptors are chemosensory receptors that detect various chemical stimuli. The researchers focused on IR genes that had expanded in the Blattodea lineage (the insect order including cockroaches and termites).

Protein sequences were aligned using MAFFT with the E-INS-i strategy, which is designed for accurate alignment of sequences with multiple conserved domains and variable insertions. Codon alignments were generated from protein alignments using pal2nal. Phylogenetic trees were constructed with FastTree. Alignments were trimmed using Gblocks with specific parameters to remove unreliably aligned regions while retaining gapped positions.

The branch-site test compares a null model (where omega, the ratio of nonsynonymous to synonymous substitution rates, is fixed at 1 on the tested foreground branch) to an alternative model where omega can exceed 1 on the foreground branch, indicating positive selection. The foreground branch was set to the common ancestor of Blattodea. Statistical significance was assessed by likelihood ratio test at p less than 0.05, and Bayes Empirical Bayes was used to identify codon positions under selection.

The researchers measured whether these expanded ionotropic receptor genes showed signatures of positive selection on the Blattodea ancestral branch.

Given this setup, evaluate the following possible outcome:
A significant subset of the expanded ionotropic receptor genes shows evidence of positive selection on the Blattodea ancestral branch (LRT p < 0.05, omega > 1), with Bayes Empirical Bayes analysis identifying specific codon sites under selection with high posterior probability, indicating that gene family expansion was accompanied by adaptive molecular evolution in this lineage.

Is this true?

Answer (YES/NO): NO